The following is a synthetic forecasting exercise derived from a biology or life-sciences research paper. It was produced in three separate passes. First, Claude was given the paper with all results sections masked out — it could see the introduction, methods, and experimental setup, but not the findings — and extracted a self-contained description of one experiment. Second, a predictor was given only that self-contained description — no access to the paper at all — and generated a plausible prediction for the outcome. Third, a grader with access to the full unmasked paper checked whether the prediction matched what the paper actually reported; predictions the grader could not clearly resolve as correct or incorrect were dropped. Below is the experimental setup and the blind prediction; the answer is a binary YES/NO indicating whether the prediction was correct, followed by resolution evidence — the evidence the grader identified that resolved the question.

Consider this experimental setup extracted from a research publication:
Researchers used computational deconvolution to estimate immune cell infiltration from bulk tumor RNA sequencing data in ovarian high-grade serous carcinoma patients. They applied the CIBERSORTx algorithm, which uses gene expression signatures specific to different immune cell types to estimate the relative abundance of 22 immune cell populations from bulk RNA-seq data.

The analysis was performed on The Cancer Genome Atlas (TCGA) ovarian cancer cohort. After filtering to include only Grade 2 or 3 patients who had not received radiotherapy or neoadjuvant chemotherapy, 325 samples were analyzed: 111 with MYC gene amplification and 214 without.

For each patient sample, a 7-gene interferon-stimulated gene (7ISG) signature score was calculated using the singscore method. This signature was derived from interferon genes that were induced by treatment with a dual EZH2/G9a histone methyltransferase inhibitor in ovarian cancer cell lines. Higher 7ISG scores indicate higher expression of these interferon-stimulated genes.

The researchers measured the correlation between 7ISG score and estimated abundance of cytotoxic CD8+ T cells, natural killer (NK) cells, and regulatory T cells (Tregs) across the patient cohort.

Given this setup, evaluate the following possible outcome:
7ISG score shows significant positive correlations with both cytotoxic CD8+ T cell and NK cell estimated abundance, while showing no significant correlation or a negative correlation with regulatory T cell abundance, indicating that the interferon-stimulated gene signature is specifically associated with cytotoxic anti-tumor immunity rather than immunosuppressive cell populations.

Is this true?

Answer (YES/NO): YES